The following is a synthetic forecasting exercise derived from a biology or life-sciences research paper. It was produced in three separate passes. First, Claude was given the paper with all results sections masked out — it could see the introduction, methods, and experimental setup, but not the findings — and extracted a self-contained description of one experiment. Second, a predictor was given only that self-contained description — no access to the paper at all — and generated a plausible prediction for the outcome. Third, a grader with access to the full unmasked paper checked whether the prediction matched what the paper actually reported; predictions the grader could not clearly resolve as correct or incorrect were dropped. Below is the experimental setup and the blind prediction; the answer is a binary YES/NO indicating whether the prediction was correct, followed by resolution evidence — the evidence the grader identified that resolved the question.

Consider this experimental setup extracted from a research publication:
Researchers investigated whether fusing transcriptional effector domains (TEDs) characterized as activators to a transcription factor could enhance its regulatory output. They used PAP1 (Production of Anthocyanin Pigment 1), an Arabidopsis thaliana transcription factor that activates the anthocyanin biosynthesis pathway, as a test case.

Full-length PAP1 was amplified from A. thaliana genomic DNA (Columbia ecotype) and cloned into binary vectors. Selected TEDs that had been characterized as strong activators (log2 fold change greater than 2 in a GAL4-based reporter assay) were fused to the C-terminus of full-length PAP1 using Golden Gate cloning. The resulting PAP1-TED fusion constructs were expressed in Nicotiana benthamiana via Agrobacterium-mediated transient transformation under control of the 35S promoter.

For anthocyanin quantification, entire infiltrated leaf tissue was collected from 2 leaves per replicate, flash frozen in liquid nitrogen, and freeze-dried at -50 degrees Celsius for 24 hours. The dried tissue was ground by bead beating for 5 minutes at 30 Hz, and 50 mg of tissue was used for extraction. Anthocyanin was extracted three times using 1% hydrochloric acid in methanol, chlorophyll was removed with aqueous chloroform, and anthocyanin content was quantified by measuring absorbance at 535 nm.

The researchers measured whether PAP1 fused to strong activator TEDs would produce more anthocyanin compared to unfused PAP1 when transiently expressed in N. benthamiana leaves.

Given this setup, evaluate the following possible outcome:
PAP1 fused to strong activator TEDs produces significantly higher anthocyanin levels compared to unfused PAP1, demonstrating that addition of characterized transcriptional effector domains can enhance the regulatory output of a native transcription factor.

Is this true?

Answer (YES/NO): YES